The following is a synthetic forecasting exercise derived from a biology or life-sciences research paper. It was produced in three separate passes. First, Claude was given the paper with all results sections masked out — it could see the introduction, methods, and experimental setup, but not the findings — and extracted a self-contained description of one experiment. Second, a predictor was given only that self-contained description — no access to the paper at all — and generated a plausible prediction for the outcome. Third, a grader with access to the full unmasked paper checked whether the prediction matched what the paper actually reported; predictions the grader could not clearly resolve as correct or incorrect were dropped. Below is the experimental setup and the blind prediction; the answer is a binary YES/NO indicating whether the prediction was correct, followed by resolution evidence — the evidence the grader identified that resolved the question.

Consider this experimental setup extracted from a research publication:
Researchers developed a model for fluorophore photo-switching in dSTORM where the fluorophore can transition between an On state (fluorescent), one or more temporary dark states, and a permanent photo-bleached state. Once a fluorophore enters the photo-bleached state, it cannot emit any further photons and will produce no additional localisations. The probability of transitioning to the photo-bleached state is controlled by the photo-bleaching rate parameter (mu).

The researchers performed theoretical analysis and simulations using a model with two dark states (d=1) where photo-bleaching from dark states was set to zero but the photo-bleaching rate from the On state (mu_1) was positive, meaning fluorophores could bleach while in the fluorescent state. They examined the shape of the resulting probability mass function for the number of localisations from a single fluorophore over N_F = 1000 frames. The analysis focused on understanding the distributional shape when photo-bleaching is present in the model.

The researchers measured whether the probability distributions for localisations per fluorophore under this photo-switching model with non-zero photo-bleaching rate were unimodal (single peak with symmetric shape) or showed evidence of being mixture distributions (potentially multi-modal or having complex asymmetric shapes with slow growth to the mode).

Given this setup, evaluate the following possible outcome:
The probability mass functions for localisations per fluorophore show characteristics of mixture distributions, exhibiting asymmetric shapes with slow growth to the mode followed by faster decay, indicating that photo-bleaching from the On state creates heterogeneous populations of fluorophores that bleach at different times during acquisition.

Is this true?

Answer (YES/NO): YES